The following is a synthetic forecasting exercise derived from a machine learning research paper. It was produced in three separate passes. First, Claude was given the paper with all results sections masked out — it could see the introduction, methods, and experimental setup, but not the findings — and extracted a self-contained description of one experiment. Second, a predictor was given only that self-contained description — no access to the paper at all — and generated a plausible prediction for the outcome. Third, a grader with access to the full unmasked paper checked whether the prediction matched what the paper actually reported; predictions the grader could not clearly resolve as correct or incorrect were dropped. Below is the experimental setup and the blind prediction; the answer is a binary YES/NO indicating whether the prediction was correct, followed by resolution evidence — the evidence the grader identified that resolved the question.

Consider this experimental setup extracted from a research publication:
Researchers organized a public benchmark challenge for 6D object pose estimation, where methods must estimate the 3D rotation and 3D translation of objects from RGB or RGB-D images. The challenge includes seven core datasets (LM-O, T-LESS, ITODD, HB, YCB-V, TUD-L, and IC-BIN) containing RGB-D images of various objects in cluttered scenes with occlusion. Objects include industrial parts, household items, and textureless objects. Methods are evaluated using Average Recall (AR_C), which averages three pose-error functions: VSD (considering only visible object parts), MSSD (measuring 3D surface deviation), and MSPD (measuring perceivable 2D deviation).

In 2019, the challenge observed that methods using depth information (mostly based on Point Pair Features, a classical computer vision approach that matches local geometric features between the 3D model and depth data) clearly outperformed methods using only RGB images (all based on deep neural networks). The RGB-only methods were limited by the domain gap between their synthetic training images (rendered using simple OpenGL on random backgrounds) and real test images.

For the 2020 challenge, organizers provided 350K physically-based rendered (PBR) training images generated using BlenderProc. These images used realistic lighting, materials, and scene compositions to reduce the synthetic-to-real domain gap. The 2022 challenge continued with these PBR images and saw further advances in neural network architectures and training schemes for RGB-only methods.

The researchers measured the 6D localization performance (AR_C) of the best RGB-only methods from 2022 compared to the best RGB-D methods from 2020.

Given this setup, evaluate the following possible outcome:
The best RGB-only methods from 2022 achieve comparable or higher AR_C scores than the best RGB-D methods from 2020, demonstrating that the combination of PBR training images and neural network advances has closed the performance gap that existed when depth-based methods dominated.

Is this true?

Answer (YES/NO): YES